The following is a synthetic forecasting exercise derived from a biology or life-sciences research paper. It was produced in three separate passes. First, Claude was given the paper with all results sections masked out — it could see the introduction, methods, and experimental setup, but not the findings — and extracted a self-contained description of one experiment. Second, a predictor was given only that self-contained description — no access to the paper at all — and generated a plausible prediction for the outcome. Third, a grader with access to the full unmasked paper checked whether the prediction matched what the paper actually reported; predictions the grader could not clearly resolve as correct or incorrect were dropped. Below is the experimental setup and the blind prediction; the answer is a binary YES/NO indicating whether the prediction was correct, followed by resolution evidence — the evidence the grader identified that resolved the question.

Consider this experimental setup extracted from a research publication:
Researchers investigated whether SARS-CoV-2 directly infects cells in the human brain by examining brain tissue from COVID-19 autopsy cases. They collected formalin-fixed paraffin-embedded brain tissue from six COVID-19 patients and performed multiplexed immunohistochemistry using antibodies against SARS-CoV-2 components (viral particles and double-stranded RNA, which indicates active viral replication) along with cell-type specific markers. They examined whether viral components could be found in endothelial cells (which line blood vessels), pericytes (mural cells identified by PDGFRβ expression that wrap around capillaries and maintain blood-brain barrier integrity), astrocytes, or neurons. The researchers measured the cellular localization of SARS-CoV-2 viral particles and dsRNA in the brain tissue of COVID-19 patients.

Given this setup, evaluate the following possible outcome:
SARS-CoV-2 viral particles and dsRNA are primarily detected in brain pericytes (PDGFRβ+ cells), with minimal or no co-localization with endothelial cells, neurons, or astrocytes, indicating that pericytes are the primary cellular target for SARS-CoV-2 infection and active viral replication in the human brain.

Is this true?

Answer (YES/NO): YES